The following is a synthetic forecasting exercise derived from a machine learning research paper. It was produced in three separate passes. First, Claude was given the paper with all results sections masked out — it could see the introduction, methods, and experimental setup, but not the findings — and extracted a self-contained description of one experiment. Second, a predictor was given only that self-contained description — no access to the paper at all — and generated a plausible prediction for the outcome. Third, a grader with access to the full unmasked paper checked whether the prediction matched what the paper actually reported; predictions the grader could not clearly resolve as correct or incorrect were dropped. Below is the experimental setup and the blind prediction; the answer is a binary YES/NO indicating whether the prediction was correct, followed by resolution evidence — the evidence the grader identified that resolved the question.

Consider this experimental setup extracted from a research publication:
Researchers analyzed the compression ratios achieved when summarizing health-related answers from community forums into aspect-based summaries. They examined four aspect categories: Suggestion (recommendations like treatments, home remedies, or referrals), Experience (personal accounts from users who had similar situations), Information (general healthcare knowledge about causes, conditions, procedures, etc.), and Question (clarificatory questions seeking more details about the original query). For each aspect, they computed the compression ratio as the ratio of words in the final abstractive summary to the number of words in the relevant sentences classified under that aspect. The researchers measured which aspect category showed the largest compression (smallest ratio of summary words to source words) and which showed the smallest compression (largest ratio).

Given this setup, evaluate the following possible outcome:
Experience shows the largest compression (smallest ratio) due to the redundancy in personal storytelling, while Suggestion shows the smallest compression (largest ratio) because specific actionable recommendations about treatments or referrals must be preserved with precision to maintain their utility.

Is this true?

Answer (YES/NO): NO